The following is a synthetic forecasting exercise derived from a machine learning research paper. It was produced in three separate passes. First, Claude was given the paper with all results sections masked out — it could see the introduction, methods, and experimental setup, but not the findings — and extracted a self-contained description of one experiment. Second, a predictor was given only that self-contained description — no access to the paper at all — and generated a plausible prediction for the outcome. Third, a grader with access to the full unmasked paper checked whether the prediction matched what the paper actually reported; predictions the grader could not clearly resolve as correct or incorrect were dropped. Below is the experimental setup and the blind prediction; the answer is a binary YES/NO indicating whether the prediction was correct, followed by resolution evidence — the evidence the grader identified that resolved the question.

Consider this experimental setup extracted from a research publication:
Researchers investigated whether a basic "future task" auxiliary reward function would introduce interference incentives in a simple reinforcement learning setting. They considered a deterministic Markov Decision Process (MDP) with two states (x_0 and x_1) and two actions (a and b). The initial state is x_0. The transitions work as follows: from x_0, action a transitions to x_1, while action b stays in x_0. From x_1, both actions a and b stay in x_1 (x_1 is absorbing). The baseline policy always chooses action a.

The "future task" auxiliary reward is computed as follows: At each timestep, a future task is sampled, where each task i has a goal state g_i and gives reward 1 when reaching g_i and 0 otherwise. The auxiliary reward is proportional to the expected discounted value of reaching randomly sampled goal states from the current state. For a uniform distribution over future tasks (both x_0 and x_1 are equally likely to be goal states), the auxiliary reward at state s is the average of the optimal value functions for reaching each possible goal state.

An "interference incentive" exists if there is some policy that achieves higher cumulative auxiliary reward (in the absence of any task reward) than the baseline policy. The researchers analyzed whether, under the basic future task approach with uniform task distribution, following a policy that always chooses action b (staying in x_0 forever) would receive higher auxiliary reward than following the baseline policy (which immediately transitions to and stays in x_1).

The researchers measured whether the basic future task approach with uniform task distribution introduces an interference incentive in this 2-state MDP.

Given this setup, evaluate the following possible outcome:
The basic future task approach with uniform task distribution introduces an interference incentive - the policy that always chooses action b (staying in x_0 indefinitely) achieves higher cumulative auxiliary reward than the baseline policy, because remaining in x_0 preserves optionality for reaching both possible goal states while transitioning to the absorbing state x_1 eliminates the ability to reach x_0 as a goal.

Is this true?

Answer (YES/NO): YES